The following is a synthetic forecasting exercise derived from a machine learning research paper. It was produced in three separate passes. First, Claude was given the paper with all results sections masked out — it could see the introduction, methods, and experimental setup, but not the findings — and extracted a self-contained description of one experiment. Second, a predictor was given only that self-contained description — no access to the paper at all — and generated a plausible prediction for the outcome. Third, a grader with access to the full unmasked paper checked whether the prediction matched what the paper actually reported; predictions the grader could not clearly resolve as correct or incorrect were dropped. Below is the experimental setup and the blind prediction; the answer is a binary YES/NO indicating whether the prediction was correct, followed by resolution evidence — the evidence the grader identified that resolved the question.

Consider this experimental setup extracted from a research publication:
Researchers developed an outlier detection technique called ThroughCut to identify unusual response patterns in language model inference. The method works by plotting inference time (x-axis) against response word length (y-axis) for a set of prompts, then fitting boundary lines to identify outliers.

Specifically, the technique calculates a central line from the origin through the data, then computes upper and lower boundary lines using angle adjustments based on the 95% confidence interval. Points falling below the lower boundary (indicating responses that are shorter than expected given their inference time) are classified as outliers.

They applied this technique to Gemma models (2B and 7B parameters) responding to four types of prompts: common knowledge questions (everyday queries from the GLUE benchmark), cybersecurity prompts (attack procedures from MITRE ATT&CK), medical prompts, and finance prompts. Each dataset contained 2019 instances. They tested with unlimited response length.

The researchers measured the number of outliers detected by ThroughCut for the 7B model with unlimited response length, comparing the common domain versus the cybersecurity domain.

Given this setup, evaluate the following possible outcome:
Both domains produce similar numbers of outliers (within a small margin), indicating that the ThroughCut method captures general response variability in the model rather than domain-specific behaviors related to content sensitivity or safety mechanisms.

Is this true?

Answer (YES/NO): NO